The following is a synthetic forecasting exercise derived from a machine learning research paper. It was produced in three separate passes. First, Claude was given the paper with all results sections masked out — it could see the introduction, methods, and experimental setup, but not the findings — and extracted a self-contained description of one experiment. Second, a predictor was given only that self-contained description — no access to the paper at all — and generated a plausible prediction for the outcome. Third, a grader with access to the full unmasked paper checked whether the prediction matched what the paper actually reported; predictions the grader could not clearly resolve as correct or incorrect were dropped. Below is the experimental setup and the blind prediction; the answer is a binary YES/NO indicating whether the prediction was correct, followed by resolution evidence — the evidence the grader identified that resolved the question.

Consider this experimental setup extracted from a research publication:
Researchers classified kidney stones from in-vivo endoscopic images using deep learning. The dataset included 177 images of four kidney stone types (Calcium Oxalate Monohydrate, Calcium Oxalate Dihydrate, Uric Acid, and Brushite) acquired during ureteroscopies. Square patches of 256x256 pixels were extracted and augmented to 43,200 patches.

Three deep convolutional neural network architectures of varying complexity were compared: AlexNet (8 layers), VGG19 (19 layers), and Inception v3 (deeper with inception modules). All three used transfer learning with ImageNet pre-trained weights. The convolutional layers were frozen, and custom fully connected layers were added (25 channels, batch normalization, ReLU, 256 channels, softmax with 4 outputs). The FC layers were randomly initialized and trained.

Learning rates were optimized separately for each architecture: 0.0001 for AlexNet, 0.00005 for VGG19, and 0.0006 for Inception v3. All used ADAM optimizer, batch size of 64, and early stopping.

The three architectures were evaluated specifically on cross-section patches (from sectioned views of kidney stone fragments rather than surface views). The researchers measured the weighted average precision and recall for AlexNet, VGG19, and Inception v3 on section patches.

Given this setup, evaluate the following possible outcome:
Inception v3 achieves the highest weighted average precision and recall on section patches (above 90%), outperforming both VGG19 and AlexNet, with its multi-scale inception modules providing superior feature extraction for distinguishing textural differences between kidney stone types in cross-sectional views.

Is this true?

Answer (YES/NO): YES